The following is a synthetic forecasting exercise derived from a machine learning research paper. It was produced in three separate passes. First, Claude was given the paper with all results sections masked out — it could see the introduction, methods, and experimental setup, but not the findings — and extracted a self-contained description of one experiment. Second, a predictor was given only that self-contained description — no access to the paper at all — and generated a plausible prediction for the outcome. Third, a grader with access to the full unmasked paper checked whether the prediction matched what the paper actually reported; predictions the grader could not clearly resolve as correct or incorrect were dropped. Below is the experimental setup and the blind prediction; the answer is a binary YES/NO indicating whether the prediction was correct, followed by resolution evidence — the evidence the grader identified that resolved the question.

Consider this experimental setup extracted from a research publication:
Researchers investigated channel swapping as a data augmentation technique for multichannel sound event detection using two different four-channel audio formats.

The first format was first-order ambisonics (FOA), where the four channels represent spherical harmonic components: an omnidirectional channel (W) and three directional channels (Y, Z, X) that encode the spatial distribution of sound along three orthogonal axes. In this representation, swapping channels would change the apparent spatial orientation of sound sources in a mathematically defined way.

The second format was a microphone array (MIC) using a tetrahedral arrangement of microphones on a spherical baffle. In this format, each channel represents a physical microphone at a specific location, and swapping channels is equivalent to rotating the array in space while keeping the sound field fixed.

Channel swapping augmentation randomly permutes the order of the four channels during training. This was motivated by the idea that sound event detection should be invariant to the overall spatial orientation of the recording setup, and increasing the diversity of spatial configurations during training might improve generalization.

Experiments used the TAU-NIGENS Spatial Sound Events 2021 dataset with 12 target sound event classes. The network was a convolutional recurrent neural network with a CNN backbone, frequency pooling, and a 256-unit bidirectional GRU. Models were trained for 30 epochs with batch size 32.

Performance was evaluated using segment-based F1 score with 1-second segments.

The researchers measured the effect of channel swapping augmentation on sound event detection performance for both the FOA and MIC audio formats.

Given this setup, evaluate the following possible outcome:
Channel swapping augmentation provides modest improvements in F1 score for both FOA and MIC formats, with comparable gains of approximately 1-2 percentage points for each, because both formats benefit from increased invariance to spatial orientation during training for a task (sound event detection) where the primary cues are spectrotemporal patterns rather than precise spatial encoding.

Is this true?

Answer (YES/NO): NO